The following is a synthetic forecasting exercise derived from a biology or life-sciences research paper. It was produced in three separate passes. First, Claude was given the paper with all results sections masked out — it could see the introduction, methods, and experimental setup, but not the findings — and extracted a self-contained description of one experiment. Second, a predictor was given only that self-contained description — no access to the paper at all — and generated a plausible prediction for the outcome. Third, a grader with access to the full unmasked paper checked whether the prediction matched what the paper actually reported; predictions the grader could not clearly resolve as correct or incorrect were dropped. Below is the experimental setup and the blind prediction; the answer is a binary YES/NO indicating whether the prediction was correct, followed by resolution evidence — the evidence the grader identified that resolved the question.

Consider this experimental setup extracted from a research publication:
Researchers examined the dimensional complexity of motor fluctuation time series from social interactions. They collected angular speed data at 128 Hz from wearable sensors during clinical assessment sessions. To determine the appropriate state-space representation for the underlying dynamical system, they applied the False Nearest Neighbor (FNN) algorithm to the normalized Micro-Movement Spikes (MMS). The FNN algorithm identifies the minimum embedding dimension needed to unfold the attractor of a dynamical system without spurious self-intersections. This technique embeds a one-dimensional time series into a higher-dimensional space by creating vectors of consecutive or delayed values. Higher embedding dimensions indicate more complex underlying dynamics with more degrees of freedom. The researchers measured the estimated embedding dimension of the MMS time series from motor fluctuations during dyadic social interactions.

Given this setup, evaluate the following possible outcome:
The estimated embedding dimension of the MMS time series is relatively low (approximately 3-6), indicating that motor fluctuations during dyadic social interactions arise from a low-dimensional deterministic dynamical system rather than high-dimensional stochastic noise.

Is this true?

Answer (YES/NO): NO